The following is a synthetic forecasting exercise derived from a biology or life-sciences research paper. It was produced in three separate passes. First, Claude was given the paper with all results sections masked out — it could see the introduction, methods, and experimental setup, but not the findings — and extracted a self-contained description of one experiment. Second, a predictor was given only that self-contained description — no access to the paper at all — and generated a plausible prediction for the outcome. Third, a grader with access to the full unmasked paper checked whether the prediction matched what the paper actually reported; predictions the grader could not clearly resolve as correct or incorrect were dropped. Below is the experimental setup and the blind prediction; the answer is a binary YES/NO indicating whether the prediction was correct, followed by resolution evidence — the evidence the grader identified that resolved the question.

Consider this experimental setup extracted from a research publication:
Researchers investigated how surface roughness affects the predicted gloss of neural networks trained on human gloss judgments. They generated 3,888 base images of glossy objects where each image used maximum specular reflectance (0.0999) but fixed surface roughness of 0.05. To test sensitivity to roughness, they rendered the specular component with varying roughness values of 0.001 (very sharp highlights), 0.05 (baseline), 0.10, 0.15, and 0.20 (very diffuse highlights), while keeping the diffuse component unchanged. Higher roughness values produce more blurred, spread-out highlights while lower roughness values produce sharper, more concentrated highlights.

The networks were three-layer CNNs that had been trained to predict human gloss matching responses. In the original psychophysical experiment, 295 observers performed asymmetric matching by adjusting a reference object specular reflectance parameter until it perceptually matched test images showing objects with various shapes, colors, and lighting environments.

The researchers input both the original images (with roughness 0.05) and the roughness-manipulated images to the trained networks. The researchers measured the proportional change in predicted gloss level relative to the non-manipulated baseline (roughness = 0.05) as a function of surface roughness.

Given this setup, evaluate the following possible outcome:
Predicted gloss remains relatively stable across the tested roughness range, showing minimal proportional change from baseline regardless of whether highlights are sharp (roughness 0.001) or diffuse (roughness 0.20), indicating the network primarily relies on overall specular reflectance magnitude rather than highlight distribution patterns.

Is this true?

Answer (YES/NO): NO